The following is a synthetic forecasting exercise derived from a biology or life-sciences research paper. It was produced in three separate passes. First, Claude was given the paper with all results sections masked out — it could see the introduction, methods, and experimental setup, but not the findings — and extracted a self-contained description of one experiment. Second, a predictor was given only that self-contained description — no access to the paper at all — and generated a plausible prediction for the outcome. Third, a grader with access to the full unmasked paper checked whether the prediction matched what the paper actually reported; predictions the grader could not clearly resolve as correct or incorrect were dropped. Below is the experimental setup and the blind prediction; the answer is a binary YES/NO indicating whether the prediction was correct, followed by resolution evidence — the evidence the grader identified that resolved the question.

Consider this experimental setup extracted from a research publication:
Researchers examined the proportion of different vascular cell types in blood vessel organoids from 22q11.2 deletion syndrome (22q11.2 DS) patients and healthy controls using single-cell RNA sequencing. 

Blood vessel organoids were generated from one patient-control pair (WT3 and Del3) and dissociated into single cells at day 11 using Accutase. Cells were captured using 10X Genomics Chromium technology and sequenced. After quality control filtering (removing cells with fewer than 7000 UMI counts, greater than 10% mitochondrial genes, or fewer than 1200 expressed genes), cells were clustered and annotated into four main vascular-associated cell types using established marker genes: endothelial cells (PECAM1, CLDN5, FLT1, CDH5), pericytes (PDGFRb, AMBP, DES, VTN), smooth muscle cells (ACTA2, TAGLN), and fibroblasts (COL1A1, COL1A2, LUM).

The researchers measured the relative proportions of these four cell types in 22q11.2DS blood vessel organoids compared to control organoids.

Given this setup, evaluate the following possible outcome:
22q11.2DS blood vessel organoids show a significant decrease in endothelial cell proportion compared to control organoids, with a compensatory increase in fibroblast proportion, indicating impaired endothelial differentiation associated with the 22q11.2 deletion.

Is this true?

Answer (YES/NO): NO